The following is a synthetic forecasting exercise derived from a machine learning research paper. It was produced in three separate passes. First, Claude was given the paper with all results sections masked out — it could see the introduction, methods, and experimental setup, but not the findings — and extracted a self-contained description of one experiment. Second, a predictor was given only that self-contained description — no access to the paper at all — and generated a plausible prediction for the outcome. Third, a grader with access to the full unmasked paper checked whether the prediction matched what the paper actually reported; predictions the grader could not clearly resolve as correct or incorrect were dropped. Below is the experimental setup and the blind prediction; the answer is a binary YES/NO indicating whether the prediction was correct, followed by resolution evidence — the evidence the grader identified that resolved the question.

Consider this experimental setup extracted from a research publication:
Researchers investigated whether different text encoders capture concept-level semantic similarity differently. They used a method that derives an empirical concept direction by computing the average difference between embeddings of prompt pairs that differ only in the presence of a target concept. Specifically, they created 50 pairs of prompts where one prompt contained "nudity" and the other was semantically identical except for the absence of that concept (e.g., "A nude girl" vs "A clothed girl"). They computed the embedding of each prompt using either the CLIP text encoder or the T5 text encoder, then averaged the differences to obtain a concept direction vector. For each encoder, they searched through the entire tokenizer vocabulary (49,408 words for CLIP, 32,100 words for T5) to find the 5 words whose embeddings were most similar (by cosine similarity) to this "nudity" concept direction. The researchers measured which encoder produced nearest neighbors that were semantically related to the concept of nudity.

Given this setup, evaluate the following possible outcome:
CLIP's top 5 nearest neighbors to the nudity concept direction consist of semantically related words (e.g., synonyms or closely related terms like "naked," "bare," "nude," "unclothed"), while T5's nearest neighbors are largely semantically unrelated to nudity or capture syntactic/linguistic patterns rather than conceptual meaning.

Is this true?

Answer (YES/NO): YES